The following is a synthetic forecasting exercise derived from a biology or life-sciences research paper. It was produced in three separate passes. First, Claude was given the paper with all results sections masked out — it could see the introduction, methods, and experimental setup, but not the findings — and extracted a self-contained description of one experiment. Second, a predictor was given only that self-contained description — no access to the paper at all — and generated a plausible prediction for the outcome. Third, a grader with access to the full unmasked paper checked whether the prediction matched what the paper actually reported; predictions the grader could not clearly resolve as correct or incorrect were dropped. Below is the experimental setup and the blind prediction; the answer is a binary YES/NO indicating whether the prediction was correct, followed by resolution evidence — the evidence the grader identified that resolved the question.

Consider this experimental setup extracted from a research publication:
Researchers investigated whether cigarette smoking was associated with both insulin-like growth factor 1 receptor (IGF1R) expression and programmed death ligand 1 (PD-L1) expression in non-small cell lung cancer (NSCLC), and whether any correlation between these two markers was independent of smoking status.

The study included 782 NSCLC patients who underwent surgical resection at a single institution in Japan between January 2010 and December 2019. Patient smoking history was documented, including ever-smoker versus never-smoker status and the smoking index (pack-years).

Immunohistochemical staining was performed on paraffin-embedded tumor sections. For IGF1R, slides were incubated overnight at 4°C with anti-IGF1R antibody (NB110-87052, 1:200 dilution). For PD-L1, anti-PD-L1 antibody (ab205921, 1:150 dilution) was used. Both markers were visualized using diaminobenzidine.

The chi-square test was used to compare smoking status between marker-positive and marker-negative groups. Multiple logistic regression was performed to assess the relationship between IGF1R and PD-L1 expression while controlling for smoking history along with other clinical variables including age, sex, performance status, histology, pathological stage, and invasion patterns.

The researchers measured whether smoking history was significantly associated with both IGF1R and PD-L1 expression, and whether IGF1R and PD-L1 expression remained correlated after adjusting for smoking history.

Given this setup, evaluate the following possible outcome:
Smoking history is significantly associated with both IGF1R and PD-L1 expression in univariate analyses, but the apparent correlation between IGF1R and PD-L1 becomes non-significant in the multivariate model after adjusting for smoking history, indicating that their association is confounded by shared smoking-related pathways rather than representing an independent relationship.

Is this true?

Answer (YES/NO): NO